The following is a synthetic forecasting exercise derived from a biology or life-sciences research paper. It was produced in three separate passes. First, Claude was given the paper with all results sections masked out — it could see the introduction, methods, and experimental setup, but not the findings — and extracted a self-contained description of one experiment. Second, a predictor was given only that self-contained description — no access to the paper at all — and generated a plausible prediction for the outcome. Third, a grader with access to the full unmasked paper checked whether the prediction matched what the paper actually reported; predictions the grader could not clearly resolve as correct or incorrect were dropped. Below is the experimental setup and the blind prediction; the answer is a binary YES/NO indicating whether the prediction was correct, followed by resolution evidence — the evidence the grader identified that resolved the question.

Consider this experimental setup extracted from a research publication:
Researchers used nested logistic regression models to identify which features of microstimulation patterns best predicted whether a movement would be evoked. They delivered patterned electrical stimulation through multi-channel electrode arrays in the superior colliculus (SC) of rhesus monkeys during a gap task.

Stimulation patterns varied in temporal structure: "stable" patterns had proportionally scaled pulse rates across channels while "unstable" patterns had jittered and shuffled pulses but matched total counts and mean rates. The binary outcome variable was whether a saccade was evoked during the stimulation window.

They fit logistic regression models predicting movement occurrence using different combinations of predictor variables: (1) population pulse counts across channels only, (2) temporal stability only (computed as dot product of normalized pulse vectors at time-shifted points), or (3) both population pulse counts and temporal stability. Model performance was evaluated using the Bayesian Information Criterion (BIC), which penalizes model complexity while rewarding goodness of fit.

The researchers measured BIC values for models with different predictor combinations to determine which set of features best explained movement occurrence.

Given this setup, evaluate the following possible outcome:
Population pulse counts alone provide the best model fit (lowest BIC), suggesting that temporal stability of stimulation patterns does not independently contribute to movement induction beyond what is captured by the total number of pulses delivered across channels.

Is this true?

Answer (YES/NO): NO